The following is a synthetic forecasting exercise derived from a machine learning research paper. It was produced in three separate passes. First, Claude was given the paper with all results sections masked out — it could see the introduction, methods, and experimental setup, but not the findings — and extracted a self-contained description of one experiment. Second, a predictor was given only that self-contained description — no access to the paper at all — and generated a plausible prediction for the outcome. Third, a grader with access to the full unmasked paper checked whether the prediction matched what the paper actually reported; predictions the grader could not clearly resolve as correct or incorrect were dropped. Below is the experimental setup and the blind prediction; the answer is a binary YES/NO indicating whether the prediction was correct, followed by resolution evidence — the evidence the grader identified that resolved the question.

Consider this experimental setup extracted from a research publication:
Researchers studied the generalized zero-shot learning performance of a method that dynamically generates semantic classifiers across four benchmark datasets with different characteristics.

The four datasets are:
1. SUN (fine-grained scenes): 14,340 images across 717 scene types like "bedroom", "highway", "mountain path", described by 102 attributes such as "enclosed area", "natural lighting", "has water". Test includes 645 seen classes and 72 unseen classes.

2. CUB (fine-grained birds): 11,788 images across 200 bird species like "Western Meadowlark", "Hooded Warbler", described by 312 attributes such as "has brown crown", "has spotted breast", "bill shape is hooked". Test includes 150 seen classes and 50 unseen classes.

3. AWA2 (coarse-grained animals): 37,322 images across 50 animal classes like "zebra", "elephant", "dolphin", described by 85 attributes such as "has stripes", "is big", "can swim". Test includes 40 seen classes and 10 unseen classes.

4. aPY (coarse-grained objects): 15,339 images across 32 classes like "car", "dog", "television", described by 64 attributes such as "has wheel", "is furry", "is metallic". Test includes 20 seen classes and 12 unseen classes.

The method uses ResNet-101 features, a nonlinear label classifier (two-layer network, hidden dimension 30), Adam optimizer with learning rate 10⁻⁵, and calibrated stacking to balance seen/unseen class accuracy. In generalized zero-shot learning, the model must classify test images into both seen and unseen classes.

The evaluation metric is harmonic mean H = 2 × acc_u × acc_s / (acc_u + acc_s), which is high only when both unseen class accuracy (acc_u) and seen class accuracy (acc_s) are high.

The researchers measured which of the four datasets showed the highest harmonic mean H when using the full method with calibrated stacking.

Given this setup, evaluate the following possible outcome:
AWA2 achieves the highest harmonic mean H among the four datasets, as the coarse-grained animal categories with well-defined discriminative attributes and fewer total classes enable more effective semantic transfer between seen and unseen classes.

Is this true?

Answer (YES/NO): NO